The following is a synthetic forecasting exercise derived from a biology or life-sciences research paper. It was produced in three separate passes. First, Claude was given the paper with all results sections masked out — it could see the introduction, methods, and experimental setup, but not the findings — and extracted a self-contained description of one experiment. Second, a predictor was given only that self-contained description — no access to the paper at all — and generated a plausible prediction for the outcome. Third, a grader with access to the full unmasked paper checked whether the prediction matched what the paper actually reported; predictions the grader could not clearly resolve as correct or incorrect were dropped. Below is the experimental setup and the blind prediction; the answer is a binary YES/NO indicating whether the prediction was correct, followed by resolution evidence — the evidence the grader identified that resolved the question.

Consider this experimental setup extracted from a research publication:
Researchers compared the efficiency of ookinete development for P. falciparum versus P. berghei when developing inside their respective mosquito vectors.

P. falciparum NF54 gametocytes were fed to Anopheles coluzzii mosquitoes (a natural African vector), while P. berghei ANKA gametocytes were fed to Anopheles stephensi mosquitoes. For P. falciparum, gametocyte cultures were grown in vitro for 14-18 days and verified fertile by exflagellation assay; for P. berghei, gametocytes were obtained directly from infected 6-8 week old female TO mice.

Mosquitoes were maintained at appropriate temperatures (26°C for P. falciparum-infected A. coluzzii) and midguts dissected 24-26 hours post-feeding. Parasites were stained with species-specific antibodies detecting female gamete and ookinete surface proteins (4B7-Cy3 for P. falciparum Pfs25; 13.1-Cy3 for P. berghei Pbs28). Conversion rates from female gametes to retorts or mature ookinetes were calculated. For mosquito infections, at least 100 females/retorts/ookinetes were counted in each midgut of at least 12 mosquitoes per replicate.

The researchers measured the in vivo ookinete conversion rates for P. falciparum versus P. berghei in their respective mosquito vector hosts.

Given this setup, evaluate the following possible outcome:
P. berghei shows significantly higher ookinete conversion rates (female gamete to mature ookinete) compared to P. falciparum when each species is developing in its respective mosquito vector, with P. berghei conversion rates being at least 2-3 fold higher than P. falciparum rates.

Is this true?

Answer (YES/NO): NO